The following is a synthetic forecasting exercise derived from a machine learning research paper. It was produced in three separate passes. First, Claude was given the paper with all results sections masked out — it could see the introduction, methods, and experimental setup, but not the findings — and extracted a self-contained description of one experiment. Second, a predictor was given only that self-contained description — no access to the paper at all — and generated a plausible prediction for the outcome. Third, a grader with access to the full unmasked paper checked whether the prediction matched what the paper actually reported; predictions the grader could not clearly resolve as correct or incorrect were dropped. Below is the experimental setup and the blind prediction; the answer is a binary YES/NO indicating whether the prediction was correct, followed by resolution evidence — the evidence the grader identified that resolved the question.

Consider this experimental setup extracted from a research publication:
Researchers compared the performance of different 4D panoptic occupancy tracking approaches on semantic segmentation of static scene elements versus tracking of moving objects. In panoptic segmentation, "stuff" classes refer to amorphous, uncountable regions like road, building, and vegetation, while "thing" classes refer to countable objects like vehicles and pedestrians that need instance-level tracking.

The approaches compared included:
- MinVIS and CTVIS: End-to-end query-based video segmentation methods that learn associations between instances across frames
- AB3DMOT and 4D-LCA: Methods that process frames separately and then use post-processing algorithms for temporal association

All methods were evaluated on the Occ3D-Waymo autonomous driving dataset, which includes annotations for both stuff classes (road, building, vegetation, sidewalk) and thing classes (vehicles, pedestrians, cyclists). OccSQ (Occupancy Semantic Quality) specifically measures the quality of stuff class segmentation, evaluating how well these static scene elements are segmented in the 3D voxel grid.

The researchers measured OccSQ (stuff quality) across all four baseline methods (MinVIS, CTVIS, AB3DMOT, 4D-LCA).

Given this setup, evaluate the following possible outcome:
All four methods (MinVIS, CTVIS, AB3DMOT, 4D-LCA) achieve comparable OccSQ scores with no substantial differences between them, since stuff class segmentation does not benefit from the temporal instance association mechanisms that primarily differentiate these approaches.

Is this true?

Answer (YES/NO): NO